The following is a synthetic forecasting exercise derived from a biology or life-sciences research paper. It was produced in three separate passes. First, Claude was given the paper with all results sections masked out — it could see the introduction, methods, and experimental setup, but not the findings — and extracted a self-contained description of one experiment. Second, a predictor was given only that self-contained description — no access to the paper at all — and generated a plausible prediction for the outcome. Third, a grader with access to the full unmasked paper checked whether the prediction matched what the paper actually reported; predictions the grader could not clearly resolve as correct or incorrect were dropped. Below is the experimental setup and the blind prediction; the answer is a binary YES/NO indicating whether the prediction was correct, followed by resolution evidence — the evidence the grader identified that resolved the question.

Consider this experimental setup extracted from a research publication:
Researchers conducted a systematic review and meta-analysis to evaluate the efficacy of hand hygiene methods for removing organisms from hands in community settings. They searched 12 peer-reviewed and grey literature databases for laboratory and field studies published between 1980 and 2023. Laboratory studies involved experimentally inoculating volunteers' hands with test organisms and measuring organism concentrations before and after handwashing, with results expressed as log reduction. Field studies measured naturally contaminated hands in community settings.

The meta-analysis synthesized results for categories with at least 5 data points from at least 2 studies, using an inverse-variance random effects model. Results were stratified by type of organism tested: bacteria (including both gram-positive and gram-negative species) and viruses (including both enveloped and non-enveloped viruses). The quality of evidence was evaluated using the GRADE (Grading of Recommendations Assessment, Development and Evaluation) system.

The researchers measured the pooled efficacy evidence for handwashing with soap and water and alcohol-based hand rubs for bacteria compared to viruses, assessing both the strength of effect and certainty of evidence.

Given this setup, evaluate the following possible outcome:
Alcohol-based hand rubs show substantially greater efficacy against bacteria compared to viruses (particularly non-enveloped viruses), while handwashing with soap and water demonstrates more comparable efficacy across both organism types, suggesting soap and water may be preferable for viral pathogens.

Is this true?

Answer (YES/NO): YES